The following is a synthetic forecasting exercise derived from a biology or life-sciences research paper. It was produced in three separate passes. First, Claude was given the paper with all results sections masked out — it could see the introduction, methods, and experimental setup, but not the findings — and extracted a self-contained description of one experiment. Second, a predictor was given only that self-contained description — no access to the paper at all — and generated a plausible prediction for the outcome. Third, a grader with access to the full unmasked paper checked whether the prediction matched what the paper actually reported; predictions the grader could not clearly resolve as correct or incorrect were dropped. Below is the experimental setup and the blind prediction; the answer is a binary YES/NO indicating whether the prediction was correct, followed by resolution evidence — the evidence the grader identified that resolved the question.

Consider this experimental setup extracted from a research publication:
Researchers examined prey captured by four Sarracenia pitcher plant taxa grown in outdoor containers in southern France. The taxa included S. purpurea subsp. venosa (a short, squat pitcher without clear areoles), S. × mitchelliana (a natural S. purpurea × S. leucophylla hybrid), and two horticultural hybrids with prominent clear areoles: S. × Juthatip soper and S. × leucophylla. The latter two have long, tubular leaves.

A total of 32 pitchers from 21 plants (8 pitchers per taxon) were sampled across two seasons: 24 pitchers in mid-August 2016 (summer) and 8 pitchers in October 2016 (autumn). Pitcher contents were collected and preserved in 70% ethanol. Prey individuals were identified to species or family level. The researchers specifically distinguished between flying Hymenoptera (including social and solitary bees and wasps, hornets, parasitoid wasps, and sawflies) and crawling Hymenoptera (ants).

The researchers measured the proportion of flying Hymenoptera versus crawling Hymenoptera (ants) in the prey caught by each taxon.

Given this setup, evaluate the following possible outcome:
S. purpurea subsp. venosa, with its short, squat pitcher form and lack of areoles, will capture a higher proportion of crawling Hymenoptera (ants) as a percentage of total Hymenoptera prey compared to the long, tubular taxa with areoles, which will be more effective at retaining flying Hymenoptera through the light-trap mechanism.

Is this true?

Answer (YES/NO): NO